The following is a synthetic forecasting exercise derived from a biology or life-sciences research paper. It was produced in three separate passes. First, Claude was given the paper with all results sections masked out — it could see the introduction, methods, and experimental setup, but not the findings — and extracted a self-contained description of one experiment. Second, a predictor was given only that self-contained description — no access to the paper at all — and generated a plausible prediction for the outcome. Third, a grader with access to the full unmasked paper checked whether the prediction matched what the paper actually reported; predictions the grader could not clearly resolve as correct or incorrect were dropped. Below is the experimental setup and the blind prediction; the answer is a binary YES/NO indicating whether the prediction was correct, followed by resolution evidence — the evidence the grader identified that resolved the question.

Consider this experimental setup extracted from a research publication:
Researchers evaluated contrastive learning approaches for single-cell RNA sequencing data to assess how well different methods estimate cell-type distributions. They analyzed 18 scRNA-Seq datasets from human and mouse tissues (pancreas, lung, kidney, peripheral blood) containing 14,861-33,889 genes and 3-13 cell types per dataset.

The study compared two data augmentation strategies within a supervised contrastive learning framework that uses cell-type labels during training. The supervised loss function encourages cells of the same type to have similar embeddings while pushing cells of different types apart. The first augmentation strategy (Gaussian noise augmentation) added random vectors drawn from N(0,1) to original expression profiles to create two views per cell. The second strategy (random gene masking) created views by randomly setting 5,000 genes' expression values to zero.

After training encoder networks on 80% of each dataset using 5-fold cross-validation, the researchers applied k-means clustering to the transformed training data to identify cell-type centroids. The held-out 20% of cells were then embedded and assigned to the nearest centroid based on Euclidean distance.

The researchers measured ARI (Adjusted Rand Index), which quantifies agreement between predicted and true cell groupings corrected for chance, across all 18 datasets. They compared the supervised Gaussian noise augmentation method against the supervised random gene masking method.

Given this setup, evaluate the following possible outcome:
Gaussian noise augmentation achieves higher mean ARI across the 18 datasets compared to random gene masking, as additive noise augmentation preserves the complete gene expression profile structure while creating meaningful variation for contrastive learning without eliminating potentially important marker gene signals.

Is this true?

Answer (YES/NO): YES